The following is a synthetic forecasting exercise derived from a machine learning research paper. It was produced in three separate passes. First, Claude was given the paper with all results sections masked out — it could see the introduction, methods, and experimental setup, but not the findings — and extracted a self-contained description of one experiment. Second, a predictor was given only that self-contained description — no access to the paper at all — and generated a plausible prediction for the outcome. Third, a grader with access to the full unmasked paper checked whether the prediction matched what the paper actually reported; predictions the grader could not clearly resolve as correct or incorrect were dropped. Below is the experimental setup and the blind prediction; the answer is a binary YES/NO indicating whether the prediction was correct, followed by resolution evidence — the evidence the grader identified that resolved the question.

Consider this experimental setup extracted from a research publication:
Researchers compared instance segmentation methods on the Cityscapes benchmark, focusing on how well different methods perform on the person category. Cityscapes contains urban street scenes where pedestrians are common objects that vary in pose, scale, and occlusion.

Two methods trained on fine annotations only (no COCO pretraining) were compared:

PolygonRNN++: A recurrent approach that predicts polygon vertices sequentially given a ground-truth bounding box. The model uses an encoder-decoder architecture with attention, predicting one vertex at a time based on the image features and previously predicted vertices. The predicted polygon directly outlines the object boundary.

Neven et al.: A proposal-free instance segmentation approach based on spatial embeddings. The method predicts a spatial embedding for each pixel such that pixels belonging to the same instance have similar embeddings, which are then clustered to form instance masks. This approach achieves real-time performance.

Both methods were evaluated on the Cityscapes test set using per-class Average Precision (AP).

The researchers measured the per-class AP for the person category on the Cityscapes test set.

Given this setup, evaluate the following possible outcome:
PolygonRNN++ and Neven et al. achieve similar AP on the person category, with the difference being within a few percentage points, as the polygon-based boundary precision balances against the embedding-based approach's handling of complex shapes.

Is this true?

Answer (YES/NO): NO